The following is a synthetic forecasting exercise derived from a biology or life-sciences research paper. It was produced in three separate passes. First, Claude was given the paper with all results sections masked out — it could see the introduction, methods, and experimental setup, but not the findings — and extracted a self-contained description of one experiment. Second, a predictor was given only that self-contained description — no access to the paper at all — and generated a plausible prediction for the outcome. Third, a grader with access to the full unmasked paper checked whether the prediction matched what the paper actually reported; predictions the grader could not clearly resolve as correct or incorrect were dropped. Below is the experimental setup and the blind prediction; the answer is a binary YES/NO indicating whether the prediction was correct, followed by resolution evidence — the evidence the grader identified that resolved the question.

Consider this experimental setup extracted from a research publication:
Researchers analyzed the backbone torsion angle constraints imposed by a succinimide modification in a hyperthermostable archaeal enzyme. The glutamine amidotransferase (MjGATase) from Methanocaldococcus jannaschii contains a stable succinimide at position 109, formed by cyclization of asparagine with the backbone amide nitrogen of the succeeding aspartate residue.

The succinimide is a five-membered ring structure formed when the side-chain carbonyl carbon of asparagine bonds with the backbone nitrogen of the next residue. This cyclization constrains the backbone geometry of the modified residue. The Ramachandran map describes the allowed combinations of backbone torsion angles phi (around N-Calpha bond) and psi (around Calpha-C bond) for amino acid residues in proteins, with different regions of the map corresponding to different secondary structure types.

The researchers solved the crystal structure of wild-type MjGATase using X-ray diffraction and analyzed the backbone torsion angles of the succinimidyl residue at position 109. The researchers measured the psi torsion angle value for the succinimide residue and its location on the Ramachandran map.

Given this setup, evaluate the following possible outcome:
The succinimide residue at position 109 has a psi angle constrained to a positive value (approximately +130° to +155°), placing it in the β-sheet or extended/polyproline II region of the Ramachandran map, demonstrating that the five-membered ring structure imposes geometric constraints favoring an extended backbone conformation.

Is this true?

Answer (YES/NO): NO